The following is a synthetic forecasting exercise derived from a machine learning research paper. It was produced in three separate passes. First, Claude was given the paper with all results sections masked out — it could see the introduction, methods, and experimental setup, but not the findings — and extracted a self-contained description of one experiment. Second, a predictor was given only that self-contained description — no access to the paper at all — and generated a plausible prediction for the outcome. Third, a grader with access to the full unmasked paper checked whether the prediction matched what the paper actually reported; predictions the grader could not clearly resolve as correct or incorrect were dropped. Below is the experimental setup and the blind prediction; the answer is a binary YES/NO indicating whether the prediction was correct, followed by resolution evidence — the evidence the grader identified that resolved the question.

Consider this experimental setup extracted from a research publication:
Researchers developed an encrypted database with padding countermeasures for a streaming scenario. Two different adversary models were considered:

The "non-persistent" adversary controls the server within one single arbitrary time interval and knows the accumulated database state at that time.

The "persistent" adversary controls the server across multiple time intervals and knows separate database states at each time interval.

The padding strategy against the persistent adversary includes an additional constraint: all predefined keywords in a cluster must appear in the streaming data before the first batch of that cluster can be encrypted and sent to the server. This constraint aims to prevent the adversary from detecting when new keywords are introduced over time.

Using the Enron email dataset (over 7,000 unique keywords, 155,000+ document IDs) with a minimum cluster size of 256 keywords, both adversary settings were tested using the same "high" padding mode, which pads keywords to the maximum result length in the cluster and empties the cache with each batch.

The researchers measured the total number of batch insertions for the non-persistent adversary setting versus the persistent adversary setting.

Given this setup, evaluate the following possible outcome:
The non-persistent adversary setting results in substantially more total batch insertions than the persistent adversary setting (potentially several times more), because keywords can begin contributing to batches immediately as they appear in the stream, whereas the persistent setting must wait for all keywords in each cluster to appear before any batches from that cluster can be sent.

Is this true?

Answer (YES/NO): NO